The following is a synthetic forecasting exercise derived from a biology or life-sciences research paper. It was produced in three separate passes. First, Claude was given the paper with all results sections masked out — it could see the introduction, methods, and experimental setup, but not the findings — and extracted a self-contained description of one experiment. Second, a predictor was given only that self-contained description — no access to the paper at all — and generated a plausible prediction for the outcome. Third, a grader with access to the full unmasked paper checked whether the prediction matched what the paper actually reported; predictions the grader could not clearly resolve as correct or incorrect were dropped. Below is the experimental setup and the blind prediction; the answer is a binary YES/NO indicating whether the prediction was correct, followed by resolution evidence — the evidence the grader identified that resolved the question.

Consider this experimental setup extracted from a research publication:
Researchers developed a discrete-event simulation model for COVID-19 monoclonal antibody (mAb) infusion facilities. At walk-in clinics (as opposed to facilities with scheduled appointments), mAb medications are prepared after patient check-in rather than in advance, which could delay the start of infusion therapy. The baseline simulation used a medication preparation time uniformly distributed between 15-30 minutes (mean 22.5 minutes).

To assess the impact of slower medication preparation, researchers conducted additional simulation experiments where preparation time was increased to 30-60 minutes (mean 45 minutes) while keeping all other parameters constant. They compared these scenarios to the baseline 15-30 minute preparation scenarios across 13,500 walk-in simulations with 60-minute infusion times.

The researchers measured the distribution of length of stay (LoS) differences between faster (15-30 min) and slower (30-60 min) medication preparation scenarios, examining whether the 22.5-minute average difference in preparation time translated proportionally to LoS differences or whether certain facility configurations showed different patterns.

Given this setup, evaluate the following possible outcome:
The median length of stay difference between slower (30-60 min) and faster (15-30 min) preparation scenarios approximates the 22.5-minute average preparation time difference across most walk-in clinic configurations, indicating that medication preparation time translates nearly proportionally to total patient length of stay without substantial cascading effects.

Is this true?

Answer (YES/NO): YES